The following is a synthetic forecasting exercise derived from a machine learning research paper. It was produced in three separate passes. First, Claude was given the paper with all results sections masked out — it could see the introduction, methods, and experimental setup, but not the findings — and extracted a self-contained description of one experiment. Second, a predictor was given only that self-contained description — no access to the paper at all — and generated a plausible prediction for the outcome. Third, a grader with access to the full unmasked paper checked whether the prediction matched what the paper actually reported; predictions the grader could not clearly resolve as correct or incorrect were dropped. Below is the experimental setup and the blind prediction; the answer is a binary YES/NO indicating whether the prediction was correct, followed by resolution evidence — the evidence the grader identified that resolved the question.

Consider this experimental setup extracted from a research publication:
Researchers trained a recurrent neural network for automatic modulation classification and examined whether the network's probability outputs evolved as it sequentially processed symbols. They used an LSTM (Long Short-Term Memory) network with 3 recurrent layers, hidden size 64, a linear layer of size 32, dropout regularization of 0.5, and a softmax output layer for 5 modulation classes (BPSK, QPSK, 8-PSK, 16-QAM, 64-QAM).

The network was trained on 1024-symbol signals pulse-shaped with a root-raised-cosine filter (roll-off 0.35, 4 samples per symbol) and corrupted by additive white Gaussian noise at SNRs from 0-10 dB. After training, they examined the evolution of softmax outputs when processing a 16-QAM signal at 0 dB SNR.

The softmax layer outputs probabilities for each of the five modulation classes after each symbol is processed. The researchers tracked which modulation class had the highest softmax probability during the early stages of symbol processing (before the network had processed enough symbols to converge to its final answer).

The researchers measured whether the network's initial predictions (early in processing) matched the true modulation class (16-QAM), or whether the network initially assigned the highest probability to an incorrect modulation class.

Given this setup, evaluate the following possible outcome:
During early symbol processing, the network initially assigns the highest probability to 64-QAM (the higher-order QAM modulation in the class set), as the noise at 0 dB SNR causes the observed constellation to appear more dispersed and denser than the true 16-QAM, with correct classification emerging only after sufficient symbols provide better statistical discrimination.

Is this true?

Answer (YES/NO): YES